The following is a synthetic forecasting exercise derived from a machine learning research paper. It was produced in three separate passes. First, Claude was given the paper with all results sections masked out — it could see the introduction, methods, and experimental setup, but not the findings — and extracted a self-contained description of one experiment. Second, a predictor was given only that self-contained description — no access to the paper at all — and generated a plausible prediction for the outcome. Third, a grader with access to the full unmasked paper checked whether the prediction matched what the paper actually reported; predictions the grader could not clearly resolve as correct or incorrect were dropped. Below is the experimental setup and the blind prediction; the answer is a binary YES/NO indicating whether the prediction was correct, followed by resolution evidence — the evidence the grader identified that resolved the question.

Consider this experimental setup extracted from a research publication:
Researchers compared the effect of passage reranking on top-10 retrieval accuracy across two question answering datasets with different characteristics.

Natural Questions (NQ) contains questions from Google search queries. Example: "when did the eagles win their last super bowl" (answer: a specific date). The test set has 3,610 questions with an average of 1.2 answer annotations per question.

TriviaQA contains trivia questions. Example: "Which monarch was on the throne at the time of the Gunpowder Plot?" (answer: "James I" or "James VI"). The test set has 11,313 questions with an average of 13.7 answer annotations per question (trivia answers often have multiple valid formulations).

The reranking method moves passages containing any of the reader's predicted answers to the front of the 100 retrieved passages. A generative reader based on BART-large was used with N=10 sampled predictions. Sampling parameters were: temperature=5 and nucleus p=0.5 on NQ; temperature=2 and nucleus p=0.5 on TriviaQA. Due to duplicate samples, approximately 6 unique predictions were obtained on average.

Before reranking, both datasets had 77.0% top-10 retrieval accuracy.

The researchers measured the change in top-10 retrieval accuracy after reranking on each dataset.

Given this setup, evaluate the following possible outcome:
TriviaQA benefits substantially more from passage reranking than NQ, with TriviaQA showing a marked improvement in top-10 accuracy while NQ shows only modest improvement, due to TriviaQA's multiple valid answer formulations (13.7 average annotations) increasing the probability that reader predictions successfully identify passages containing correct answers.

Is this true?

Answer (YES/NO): NO